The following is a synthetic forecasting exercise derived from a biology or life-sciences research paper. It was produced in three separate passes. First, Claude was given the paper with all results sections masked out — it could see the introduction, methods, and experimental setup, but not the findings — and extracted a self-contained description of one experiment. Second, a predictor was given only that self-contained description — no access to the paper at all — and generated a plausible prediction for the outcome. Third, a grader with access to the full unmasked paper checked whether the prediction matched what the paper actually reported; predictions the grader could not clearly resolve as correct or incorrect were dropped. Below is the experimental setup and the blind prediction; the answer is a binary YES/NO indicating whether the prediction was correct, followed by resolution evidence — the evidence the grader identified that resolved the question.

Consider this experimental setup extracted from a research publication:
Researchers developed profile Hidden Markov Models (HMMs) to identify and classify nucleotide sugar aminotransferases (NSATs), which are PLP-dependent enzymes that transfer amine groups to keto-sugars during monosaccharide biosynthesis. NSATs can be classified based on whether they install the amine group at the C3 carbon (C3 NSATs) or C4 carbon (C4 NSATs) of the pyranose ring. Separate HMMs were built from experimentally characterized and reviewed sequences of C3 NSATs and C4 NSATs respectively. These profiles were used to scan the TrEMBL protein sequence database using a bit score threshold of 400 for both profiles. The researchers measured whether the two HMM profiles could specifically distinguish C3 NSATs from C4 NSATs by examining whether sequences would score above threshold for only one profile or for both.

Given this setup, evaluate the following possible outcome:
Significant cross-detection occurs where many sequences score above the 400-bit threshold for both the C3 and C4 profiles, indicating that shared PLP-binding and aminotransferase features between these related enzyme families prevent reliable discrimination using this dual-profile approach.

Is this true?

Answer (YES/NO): NO